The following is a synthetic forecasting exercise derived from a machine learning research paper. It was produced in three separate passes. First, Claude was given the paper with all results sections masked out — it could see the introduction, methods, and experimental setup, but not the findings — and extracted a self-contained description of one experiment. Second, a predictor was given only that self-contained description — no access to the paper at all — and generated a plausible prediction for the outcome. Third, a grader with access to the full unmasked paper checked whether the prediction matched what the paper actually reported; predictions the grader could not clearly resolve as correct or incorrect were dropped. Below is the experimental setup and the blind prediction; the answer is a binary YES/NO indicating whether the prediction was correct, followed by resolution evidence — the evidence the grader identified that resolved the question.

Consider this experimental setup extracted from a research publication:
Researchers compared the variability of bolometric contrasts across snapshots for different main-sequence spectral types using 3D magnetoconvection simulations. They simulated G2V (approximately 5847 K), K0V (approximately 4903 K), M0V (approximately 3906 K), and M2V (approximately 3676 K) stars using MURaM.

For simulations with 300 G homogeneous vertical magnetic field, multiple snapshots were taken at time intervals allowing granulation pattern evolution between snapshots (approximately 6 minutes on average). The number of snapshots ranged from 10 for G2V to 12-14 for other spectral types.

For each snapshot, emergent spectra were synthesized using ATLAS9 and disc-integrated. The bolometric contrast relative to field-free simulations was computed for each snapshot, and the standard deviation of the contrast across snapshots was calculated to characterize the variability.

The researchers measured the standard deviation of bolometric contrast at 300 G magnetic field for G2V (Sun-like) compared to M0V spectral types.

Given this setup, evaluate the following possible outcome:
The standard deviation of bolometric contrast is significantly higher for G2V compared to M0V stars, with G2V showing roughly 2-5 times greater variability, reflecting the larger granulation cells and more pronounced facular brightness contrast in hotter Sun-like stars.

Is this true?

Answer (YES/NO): NO